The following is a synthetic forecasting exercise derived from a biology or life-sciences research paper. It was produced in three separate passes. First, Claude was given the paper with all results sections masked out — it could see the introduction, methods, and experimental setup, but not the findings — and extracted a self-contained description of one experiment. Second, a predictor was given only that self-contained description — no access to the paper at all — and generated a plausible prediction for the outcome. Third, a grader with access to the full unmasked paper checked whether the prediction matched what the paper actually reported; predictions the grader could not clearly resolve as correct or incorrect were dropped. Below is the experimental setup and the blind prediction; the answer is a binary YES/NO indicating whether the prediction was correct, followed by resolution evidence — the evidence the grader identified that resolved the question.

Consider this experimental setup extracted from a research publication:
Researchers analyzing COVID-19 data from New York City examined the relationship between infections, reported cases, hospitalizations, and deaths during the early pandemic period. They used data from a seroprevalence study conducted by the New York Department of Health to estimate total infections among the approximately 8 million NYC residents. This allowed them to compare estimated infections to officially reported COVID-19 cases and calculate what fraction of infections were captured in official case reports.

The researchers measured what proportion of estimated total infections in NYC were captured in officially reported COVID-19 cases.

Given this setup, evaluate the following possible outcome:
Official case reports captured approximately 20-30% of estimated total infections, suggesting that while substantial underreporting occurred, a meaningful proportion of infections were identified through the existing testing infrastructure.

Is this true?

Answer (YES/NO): NO